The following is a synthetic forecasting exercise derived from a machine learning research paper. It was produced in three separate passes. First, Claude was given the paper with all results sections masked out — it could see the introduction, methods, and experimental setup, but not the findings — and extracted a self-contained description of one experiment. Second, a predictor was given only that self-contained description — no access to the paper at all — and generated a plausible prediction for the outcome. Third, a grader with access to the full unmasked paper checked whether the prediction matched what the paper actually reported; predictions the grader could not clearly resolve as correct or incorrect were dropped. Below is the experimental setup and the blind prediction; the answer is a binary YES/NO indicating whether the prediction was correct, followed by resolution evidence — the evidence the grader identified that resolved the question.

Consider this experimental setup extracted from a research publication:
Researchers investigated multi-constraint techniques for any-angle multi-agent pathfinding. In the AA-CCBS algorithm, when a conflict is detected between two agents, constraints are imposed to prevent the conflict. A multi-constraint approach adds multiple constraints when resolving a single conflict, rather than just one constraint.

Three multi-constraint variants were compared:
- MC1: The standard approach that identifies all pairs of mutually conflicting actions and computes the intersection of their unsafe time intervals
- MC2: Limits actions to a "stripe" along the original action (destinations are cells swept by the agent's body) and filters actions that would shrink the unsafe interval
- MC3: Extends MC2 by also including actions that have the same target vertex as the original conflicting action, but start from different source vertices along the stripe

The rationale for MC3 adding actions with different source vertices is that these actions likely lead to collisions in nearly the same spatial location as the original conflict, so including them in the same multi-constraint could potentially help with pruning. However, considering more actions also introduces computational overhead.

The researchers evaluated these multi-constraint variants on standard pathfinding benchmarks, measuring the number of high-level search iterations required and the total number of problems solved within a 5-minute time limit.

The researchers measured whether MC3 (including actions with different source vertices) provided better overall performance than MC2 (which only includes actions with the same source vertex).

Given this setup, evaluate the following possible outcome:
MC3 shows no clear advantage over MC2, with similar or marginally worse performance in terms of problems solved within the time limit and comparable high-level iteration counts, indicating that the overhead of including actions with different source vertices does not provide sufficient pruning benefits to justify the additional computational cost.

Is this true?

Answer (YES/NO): NO